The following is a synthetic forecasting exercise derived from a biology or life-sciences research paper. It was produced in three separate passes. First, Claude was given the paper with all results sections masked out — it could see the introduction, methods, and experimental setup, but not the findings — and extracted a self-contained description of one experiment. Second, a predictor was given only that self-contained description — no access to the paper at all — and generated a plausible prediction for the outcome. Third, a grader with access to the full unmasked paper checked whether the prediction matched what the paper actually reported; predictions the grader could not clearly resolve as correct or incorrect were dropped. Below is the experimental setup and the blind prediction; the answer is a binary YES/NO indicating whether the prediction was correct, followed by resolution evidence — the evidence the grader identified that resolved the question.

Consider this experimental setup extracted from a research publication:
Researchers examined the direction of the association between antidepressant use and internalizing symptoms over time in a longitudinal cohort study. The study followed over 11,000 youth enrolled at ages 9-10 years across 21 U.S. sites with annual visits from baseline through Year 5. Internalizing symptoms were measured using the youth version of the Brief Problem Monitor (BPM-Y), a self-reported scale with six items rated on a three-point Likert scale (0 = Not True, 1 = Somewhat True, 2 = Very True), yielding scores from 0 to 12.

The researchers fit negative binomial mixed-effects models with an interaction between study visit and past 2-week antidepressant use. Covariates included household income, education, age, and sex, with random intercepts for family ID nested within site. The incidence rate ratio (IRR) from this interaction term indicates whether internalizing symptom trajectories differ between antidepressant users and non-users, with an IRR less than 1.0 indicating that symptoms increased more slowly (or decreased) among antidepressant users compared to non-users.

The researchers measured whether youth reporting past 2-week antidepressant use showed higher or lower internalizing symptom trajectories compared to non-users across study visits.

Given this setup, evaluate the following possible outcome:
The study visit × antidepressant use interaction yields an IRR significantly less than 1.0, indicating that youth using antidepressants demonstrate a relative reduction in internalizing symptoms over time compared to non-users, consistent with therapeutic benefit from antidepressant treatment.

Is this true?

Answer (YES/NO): YES